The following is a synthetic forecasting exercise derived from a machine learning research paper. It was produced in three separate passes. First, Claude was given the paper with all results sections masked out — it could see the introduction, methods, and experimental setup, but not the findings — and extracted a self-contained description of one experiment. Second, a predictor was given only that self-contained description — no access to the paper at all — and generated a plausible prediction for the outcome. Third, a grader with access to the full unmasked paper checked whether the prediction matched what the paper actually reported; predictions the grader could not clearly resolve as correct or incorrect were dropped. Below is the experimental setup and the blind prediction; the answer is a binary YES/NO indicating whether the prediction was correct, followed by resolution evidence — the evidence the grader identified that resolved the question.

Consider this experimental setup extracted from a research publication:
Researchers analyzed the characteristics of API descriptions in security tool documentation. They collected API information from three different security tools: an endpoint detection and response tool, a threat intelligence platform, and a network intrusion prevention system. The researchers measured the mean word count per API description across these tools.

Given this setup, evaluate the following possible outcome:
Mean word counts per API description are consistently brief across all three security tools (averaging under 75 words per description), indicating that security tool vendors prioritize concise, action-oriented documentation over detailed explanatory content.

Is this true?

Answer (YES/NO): YES